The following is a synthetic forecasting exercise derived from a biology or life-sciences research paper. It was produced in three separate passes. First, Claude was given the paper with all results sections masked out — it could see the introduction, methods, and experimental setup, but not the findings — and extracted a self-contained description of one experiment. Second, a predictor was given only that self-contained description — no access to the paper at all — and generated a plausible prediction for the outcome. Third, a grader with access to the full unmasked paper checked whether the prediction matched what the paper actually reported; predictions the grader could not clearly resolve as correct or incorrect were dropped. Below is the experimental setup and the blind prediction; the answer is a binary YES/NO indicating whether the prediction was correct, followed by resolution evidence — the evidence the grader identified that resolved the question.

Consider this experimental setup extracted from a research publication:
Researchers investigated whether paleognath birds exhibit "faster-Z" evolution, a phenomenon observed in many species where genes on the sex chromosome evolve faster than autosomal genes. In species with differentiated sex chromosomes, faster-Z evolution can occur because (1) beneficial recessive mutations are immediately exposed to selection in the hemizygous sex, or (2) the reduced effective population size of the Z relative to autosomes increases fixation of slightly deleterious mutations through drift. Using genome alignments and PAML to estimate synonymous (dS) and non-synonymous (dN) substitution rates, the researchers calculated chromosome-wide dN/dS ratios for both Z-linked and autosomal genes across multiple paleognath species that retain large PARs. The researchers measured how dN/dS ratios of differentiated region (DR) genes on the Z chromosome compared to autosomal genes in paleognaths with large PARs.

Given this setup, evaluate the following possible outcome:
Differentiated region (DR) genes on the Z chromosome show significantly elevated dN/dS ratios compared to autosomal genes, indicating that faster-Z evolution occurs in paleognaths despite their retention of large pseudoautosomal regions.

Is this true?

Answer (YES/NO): NO